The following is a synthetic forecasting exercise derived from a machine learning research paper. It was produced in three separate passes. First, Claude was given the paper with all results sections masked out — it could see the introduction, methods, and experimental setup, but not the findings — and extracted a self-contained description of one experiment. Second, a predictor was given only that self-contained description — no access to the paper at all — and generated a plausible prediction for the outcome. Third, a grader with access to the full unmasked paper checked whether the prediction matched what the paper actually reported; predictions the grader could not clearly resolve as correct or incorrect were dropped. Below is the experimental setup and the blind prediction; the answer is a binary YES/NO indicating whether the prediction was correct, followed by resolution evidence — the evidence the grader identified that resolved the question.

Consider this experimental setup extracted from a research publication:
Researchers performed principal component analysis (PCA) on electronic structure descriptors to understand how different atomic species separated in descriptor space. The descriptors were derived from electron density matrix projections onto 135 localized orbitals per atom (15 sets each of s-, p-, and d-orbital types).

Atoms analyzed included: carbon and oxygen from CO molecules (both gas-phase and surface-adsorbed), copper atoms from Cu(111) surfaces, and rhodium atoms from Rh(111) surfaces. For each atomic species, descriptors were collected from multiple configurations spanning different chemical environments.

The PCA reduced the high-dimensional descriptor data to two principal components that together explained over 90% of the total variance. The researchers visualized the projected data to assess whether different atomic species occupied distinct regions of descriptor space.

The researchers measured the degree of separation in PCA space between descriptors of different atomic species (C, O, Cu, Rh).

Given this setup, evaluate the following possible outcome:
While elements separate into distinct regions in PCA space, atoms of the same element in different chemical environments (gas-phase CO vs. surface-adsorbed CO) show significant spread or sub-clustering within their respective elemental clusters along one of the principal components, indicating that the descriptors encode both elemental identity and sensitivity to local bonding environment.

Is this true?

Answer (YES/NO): YES